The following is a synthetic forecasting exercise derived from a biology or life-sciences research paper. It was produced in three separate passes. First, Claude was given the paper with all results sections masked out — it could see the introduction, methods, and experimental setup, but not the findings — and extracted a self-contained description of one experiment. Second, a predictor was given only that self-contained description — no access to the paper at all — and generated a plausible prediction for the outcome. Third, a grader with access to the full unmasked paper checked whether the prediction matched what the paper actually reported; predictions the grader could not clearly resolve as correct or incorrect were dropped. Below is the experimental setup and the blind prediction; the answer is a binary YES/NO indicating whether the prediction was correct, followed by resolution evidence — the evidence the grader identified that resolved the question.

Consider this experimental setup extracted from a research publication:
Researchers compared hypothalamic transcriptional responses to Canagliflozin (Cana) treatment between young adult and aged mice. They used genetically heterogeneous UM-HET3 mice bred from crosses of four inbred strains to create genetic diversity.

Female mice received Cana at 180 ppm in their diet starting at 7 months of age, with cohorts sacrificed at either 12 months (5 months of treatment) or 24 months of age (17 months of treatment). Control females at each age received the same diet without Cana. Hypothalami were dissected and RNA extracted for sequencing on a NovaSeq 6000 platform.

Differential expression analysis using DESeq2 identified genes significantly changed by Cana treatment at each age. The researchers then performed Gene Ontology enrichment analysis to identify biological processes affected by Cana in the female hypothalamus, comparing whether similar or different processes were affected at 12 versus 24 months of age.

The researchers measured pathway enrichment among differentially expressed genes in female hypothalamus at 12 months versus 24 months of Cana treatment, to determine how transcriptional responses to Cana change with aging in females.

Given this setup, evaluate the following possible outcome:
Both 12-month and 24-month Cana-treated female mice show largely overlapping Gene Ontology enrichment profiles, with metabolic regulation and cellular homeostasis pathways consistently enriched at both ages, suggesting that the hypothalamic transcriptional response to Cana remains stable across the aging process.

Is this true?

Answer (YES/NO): NO